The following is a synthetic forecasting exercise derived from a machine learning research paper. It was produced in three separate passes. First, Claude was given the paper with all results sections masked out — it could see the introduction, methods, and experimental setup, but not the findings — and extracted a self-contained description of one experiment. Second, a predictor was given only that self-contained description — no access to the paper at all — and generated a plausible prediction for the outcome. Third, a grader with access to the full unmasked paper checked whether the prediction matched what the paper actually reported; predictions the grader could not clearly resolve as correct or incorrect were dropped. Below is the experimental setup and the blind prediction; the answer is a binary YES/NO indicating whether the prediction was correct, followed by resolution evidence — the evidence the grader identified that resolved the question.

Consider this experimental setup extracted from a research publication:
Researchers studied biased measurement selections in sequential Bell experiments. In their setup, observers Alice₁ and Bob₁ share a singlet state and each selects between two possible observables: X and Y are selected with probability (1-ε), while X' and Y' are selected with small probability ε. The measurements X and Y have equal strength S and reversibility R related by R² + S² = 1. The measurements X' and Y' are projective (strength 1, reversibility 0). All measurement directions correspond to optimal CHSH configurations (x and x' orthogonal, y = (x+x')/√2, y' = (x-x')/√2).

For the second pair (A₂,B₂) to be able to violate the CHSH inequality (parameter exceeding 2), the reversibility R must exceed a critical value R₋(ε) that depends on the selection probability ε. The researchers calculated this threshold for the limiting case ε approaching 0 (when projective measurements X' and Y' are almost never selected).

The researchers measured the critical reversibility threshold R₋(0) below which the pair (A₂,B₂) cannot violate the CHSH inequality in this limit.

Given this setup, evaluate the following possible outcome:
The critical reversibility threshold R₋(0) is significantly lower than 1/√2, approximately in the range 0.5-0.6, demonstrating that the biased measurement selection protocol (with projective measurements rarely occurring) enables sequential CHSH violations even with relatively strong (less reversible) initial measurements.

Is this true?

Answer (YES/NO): NO